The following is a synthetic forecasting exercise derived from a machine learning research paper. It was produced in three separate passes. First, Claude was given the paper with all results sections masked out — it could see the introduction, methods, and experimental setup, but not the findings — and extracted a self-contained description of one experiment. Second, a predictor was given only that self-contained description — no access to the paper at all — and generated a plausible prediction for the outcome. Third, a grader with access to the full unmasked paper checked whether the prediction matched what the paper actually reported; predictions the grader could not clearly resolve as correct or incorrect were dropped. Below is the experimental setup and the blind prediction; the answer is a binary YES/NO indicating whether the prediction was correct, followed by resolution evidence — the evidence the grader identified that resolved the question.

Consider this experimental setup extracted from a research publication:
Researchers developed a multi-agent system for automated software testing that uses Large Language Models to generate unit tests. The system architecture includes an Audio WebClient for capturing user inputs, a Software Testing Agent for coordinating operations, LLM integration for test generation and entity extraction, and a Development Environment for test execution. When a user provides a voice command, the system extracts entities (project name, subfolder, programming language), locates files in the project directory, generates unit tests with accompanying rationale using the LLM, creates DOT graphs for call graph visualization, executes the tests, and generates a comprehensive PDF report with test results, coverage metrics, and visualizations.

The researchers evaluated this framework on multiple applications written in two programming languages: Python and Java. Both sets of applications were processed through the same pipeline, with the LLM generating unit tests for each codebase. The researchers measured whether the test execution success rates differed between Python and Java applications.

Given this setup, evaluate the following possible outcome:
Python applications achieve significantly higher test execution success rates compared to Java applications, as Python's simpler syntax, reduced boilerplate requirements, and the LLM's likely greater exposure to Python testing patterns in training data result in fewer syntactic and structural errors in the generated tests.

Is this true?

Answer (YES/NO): YES